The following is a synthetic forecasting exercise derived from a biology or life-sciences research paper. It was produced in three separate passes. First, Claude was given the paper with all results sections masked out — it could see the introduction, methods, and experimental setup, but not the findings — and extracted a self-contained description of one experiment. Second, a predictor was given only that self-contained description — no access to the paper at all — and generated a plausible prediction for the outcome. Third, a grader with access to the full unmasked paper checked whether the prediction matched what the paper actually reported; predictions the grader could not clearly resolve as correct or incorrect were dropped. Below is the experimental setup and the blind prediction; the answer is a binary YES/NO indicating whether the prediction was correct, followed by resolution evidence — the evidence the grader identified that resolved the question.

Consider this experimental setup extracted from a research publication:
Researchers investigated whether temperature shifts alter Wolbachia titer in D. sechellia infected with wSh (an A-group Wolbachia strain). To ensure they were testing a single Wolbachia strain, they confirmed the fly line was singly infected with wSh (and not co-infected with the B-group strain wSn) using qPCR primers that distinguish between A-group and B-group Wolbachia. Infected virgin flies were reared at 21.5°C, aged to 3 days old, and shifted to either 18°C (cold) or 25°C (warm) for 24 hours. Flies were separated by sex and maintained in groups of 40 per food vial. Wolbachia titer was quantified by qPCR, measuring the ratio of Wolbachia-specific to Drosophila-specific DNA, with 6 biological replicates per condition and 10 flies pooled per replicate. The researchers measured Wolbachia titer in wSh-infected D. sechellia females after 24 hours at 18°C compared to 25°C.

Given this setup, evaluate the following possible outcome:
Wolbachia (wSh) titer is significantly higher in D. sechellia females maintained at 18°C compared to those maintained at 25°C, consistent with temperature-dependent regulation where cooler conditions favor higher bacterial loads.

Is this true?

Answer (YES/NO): NO